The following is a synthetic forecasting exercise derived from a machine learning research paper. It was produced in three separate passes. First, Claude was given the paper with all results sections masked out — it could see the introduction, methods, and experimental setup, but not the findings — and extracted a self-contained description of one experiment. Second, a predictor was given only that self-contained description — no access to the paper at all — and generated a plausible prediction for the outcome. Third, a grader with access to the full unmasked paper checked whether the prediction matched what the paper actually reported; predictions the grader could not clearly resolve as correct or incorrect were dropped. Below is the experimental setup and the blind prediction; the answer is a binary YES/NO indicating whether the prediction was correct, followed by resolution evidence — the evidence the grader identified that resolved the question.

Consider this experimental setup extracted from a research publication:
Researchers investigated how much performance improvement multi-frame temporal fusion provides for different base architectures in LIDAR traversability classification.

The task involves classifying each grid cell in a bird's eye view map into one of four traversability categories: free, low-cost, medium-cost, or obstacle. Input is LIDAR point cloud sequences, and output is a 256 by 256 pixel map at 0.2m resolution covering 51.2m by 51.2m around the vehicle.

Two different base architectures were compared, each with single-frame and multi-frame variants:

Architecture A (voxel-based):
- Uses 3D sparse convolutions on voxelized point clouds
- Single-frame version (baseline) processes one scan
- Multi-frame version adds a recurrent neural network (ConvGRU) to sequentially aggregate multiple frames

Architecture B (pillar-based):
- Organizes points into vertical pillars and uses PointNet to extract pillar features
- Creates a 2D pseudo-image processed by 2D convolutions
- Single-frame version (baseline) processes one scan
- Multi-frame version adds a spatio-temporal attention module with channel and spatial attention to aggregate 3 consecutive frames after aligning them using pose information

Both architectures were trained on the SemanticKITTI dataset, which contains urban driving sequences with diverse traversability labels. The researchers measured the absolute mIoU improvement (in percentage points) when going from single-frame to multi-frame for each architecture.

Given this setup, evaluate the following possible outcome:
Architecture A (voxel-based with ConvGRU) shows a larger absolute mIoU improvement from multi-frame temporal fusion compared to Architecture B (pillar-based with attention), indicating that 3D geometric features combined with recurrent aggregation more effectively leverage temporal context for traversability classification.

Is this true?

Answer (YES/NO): YES